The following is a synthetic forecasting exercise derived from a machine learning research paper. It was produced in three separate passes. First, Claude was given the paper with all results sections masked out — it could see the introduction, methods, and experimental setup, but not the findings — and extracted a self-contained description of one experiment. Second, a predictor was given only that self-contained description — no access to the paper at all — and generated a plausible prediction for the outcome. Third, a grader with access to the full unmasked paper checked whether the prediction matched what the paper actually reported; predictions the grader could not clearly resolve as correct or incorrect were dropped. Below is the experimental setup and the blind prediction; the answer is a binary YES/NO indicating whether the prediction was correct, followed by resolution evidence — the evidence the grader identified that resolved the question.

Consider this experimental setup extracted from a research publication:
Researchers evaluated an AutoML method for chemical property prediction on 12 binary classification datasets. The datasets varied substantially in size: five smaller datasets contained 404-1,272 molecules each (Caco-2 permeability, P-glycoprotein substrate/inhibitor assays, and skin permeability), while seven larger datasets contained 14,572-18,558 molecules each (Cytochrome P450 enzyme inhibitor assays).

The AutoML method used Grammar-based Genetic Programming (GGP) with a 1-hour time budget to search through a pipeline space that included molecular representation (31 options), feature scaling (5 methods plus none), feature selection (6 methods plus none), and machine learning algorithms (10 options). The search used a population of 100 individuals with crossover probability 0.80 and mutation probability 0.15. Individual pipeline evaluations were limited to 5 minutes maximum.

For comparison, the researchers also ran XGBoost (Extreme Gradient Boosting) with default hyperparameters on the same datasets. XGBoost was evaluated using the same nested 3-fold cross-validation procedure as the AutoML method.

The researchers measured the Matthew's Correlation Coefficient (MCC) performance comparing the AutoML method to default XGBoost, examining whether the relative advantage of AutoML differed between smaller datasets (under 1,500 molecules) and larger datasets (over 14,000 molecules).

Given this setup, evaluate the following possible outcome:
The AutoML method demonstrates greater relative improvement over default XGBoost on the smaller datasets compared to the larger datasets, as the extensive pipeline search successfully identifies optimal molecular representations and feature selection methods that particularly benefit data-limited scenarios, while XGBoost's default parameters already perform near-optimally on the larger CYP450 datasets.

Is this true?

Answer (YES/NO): NO